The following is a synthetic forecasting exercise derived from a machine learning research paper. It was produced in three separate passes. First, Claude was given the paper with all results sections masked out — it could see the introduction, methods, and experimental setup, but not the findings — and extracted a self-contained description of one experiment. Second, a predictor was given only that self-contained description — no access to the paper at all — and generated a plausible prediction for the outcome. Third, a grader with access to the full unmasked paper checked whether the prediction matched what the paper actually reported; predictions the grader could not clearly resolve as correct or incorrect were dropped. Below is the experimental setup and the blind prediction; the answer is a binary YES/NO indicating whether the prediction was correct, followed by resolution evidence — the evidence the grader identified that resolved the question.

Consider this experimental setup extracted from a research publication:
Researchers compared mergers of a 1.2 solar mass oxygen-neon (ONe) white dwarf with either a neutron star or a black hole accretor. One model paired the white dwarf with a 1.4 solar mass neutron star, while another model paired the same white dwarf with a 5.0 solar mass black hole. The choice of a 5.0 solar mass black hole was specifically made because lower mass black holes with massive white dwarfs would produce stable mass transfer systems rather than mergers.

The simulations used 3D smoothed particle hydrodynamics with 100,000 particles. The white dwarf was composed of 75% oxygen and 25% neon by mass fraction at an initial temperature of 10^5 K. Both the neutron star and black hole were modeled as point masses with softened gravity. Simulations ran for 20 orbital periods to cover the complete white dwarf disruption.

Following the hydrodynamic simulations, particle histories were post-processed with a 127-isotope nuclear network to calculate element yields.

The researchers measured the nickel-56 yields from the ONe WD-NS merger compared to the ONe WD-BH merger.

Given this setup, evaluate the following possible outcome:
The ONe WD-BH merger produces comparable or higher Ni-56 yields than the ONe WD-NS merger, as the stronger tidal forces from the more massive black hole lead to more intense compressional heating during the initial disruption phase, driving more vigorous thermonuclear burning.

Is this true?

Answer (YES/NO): NO